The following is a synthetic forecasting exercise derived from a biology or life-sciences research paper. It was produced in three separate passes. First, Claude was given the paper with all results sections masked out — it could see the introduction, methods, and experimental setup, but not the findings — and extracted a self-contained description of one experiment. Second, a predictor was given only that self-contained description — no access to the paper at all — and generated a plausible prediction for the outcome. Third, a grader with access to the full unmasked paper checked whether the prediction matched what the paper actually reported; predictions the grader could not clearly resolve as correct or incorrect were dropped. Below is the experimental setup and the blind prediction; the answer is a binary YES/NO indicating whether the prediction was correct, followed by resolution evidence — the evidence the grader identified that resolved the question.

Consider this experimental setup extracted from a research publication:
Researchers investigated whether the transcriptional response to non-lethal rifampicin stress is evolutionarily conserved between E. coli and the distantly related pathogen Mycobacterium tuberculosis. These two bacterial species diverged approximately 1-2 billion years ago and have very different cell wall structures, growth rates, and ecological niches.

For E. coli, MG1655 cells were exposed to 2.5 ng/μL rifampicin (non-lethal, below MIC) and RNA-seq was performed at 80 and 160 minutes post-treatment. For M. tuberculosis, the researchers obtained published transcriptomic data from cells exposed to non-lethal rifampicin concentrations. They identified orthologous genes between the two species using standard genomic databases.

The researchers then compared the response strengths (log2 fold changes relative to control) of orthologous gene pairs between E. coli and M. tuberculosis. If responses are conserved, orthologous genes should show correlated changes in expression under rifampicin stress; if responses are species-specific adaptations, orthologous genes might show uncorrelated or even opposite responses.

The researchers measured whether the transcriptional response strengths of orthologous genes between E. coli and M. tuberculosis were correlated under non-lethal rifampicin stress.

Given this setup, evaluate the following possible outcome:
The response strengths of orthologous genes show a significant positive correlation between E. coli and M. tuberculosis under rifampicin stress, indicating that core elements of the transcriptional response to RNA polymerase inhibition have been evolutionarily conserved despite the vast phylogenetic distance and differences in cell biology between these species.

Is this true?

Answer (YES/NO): YES